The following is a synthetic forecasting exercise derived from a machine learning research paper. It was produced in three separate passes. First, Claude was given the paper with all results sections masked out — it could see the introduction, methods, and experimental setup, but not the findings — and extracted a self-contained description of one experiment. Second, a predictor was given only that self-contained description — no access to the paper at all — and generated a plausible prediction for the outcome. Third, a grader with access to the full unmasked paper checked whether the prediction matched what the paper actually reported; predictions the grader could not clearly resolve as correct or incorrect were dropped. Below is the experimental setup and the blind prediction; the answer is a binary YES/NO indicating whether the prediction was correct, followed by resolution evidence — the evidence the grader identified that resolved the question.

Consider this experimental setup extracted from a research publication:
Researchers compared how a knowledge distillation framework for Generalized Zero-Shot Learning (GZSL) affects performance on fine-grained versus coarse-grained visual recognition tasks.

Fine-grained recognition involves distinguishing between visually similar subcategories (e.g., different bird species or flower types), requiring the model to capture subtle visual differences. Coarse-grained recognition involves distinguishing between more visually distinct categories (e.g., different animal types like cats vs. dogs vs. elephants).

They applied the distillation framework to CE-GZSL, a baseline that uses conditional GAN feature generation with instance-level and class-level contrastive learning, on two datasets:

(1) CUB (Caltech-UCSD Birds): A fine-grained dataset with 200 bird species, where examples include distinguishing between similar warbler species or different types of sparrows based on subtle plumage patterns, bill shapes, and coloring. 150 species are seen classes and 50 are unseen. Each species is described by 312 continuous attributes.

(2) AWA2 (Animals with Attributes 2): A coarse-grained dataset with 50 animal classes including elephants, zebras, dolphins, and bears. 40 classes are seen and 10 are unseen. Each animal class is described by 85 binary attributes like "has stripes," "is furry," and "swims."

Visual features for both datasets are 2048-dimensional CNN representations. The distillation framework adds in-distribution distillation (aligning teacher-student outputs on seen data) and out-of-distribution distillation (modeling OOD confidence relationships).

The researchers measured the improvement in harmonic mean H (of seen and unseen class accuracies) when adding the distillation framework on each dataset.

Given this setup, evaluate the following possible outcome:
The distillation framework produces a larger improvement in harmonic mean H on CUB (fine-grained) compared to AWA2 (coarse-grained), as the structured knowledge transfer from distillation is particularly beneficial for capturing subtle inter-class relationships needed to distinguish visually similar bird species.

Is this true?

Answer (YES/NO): YES